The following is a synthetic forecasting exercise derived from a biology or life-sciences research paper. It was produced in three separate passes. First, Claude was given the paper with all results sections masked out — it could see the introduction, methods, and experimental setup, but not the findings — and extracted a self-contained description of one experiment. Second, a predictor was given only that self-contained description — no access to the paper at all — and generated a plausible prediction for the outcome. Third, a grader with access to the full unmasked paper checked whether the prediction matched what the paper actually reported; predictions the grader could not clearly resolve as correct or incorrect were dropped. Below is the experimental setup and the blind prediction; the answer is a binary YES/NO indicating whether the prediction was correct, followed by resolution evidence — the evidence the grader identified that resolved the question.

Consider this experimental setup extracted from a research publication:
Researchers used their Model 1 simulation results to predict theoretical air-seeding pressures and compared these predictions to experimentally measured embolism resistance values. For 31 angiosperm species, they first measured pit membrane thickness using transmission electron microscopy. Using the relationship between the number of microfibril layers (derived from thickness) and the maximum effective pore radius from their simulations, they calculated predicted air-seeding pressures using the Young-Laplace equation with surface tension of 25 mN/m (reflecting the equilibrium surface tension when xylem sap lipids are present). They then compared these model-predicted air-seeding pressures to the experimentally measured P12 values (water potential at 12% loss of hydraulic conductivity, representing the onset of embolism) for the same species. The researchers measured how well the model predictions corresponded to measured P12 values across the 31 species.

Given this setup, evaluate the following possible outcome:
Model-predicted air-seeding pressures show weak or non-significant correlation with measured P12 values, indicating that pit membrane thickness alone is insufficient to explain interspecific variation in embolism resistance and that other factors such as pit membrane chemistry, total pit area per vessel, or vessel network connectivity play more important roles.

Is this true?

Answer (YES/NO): NO